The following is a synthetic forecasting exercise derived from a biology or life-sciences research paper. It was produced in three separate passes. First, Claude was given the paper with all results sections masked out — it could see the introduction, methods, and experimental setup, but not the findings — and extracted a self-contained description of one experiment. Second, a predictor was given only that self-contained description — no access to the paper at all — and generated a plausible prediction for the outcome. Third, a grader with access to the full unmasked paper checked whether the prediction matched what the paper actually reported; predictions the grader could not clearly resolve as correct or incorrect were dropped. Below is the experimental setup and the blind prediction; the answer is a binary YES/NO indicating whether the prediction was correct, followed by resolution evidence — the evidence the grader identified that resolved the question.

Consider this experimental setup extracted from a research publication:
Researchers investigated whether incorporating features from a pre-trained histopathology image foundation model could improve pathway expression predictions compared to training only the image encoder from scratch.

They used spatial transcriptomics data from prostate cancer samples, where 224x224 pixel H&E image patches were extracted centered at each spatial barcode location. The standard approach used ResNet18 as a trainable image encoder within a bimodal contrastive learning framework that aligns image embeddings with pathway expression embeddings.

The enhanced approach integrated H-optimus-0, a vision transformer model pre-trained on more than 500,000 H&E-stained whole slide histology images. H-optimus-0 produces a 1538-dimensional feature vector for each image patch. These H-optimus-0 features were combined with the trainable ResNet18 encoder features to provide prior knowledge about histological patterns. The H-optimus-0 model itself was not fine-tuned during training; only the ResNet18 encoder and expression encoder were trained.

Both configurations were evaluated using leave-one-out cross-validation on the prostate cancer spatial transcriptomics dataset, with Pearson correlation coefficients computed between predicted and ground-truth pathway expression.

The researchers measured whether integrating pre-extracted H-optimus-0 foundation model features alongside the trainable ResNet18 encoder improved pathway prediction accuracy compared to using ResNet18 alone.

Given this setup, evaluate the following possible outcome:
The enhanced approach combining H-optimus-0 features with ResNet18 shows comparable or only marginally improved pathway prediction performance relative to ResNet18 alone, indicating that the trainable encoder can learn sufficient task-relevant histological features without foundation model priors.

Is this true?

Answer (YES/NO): NO